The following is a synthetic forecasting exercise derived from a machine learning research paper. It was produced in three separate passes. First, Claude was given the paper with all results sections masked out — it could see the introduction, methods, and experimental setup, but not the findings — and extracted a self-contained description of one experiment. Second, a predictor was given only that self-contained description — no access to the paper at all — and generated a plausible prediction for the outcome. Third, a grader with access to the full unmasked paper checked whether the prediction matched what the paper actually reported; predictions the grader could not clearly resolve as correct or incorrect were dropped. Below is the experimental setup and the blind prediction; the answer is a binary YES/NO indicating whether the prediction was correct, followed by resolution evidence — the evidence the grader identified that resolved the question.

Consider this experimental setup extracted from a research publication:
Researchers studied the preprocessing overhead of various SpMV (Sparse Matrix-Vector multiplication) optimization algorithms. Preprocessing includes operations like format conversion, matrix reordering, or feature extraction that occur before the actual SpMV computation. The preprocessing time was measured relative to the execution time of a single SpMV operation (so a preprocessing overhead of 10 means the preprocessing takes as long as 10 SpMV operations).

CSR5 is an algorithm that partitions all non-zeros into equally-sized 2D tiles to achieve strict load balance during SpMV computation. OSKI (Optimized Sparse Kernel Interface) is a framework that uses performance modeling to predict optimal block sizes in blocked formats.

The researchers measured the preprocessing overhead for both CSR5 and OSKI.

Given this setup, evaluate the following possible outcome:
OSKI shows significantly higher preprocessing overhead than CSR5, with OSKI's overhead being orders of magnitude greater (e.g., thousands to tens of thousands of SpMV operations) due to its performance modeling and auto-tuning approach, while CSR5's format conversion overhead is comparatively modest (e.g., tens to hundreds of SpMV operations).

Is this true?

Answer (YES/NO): NO